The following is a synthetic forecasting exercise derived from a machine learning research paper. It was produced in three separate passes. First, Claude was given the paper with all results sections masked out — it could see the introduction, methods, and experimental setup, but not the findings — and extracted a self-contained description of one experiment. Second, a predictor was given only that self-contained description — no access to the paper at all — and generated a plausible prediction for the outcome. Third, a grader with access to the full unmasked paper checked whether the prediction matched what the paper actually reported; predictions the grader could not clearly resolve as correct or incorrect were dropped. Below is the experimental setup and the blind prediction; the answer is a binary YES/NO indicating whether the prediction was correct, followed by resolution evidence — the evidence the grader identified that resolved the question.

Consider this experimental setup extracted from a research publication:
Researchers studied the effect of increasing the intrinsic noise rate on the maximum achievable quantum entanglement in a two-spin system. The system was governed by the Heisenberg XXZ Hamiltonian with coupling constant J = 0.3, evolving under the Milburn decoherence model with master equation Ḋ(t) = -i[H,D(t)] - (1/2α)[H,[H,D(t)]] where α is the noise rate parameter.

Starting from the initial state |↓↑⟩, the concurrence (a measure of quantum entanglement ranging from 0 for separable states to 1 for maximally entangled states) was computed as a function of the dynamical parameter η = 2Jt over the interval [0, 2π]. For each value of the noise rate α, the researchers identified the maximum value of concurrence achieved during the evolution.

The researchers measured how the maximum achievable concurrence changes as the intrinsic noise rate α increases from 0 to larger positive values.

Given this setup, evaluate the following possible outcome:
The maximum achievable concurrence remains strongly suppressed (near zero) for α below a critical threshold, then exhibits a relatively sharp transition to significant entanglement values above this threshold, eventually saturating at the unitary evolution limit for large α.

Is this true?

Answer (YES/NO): NO